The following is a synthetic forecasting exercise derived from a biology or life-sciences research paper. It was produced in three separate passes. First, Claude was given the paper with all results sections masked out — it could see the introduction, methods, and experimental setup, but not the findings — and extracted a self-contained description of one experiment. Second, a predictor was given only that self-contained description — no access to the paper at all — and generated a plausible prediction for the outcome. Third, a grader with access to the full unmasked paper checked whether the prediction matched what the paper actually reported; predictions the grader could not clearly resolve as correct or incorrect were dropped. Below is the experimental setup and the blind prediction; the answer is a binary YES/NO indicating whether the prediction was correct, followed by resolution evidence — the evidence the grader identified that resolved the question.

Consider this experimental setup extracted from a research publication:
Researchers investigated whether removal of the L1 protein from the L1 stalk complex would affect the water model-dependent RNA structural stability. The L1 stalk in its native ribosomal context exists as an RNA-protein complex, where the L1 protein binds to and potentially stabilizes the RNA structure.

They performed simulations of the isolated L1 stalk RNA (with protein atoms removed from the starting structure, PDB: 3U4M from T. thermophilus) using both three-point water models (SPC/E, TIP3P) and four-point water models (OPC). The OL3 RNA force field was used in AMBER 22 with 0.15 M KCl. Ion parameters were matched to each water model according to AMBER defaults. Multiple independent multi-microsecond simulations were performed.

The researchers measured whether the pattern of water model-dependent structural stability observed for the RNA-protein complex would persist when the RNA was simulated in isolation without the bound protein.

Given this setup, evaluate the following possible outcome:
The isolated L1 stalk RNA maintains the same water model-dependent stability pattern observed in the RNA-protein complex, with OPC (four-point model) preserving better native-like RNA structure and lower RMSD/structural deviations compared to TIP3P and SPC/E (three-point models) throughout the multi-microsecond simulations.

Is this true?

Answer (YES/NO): NO